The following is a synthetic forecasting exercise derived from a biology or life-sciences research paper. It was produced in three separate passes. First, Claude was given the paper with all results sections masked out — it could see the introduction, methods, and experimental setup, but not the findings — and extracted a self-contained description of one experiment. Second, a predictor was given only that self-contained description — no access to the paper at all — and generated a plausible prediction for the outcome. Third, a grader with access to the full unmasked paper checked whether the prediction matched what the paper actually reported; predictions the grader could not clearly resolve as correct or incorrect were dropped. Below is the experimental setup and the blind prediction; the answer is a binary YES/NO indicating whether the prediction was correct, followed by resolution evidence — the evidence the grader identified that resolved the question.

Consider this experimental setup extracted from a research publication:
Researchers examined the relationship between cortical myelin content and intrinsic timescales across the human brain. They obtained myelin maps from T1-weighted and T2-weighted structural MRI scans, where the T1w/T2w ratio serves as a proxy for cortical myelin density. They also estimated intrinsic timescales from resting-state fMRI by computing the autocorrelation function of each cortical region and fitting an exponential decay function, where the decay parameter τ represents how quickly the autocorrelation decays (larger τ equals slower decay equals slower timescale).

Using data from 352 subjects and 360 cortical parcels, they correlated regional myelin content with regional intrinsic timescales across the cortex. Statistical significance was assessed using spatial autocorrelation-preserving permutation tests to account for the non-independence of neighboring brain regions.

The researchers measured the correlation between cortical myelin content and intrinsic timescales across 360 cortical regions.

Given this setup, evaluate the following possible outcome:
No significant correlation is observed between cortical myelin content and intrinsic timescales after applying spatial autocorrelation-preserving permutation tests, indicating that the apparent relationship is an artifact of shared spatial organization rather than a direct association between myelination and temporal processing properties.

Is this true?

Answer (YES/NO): NO